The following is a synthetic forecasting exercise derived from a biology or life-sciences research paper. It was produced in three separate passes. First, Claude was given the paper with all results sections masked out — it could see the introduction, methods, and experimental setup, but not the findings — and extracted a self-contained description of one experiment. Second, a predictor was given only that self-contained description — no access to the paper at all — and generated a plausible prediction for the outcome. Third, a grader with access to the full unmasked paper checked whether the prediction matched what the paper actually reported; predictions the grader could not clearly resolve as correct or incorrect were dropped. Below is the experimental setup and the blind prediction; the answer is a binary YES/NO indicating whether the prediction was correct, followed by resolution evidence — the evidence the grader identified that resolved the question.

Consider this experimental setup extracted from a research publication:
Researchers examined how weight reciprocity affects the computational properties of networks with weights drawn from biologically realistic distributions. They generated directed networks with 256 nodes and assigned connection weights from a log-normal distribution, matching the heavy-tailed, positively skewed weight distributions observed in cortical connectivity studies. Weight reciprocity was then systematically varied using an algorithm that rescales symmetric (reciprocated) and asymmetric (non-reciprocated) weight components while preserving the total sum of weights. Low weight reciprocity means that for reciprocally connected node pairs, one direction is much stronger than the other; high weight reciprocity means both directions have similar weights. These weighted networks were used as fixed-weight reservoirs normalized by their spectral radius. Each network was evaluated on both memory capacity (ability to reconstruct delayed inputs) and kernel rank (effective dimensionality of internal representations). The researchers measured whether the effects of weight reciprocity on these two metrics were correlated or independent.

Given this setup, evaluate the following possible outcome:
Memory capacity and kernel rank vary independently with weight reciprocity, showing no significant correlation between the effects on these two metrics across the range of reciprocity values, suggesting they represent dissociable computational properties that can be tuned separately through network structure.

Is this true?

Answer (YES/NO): NO